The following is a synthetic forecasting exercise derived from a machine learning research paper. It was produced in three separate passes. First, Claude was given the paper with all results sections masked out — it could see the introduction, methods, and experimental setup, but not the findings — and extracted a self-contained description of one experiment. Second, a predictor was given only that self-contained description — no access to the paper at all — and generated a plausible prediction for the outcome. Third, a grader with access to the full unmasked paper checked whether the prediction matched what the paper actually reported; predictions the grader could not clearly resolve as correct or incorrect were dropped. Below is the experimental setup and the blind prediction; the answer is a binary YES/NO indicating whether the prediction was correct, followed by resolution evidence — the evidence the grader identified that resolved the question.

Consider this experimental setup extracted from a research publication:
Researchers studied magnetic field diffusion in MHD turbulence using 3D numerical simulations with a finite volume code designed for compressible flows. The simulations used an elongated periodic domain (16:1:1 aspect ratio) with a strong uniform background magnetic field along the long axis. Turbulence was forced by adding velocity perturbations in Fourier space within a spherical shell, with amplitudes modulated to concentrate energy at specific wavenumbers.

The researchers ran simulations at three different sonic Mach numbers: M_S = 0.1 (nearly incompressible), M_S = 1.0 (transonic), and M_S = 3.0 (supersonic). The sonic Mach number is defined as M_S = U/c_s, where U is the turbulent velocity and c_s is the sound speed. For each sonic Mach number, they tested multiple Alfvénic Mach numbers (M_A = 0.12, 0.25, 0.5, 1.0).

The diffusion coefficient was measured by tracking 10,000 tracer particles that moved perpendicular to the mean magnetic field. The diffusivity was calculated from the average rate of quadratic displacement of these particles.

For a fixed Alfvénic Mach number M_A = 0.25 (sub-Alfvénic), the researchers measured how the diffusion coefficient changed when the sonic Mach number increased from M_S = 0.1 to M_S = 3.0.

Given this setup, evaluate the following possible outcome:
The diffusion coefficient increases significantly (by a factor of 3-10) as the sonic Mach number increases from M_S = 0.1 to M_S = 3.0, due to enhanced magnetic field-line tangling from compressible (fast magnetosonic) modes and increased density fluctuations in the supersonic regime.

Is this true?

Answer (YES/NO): NO